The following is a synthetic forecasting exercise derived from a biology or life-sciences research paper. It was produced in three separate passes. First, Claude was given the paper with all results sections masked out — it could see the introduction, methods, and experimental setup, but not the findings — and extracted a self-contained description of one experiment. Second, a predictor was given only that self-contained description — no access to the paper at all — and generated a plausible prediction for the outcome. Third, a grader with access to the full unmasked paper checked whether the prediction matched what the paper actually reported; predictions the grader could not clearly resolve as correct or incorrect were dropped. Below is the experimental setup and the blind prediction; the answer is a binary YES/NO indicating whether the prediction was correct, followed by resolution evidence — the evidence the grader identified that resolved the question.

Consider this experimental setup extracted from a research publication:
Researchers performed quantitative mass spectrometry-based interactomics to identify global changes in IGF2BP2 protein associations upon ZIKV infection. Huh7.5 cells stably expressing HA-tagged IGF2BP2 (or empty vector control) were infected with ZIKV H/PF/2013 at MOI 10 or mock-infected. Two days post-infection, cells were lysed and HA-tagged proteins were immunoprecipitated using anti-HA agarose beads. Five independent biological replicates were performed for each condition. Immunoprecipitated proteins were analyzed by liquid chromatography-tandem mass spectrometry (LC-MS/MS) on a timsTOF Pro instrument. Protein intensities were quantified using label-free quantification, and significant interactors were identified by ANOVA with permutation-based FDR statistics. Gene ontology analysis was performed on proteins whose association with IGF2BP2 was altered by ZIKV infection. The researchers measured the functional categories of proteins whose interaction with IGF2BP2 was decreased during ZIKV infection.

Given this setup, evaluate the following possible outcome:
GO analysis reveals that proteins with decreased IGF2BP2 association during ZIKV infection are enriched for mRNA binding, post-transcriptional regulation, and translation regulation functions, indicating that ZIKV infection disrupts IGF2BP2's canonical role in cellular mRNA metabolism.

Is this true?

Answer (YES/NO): NO